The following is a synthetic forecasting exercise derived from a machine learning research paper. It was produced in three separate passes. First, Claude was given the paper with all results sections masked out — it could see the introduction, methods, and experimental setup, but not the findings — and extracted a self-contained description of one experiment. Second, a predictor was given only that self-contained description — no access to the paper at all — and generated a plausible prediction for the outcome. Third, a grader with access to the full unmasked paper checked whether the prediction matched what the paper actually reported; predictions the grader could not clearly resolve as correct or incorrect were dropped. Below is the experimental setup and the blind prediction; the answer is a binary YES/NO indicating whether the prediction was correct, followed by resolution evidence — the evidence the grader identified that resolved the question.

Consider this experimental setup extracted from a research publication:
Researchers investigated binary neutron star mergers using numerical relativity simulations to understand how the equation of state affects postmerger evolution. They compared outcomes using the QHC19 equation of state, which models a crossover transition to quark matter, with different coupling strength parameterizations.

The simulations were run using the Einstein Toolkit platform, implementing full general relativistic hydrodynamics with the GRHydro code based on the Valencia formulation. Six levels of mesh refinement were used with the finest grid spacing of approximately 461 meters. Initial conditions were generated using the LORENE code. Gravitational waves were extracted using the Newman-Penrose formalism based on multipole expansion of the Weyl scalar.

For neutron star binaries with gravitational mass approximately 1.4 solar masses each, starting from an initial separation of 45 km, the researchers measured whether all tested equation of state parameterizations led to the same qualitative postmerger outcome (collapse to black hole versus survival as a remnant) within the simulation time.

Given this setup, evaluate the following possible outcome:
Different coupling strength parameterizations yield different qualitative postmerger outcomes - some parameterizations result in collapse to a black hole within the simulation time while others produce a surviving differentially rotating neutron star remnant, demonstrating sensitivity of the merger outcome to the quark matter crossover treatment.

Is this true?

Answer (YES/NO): YES